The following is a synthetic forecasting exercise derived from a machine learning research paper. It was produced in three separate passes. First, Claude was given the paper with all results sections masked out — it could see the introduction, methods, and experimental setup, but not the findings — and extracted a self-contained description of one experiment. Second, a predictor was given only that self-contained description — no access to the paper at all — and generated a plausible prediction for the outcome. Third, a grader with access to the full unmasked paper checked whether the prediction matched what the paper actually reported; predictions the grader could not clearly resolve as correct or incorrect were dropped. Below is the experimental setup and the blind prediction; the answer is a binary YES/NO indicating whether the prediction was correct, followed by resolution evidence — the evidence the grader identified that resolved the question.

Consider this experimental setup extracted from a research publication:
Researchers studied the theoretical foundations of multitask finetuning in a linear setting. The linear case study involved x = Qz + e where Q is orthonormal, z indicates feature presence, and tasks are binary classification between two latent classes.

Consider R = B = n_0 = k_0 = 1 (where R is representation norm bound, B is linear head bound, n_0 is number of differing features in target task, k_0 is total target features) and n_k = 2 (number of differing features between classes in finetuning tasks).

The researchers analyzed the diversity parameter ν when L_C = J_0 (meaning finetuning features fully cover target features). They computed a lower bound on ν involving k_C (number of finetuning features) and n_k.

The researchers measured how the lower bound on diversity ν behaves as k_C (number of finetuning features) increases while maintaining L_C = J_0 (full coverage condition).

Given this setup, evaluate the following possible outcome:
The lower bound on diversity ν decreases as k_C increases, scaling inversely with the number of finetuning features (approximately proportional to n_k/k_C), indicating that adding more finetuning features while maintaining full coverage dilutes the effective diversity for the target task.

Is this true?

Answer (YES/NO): NO